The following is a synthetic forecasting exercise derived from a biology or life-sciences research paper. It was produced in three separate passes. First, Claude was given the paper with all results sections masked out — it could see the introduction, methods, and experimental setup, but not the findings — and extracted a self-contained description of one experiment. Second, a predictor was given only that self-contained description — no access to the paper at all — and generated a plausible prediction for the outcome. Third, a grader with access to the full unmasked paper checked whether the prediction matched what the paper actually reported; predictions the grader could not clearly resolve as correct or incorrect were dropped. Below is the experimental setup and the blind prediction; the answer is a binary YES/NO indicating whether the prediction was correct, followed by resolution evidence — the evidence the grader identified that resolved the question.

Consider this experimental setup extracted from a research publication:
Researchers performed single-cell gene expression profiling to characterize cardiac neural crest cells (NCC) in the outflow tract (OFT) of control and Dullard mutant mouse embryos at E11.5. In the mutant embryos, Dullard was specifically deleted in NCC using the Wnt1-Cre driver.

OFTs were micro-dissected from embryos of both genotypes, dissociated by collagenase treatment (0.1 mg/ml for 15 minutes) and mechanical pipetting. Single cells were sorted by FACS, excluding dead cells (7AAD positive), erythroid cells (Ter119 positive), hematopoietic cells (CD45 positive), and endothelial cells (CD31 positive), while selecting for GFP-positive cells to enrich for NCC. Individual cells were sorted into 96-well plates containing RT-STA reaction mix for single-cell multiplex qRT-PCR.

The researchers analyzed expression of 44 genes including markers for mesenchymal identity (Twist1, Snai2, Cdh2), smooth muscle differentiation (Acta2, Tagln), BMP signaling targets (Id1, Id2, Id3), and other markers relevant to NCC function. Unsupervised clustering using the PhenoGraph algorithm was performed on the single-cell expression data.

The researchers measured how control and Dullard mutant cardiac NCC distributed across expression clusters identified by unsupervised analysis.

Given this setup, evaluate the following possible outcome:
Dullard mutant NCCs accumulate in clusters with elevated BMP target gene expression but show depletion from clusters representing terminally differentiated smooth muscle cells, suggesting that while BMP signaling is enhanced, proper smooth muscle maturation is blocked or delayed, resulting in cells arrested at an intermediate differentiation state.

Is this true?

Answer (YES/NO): NO